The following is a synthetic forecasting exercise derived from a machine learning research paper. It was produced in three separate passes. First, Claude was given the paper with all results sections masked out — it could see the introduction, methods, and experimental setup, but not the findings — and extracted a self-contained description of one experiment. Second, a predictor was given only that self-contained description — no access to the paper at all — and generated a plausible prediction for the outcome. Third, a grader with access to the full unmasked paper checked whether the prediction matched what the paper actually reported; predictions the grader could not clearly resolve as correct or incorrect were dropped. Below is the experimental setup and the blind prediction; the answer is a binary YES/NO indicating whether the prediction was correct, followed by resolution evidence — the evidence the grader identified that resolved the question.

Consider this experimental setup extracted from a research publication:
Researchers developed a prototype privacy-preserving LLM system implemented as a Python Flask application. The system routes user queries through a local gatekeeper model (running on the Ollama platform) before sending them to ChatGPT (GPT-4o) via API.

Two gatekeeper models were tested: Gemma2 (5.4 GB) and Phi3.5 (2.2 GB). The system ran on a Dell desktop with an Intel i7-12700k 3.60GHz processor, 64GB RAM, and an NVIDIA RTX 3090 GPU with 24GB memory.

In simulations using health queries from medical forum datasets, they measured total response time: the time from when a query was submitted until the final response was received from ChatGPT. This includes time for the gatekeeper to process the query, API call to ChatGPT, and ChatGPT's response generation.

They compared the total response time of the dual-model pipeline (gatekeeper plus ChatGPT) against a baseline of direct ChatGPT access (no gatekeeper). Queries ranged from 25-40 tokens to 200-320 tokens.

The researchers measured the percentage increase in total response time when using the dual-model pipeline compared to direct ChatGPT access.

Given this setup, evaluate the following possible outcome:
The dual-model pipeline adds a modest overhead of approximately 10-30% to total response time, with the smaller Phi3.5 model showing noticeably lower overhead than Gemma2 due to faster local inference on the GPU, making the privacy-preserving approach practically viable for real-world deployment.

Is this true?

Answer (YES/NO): NO